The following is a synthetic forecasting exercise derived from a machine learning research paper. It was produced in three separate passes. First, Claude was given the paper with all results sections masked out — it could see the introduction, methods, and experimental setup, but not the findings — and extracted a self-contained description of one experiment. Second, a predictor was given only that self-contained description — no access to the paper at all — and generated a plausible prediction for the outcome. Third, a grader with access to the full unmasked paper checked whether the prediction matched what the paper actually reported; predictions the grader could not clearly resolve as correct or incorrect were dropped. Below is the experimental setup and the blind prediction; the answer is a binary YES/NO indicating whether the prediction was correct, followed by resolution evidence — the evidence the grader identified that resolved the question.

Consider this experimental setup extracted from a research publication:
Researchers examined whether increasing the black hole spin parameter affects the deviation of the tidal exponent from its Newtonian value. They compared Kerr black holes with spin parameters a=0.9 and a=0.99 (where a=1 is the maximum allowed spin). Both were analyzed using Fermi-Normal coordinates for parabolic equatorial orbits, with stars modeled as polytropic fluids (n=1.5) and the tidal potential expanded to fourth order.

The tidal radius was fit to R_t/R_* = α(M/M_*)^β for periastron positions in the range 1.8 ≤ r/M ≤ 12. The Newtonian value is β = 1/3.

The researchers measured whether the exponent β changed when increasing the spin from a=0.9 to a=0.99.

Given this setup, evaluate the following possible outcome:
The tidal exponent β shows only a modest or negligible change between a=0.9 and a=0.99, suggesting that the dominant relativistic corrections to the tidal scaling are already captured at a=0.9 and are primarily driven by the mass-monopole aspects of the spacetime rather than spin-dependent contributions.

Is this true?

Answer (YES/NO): YES